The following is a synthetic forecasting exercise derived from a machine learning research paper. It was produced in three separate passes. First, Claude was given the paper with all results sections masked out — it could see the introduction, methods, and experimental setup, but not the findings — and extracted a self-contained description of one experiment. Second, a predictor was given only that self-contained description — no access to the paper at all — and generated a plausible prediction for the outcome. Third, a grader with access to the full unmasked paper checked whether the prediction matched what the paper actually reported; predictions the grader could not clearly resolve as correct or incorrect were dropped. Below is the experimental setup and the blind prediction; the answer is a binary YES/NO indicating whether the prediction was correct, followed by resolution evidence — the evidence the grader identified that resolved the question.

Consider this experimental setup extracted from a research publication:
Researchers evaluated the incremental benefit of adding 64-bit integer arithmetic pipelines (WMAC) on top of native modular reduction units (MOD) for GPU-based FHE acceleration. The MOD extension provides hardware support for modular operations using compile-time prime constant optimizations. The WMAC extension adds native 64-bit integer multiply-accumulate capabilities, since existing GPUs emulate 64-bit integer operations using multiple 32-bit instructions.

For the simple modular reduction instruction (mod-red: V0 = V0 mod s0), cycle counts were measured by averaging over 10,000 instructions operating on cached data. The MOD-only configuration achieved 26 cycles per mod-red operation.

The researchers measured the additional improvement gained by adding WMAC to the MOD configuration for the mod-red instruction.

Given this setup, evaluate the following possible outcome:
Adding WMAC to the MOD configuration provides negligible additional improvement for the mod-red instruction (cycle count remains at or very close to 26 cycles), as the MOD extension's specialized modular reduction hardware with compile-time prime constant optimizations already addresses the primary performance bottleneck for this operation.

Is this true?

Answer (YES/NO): NO